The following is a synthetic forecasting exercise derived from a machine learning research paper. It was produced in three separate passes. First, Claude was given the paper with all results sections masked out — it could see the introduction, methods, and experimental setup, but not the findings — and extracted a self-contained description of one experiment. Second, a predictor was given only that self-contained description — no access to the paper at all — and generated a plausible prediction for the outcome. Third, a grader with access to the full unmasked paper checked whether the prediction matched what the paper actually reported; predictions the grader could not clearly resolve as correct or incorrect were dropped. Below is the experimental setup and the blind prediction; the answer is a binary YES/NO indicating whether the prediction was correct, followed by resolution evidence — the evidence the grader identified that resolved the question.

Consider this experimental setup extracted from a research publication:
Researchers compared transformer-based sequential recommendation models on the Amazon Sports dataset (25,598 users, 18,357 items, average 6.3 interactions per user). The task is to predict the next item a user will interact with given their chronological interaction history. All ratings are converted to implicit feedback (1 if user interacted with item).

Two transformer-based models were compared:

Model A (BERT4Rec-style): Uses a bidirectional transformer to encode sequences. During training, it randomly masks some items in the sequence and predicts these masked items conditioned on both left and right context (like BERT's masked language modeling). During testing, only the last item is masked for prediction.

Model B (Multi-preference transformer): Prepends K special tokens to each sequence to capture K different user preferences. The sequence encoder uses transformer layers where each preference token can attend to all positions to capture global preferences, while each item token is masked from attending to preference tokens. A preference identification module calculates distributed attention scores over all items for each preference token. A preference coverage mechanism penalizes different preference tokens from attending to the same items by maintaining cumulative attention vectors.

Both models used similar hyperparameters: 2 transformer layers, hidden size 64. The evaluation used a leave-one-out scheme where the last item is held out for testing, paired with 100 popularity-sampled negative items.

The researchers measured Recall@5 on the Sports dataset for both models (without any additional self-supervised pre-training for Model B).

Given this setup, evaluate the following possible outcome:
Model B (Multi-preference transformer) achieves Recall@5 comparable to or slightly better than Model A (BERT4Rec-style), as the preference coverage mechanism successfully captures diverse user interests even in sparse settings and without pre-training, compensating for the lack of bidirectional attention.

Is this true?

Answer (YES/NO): NO